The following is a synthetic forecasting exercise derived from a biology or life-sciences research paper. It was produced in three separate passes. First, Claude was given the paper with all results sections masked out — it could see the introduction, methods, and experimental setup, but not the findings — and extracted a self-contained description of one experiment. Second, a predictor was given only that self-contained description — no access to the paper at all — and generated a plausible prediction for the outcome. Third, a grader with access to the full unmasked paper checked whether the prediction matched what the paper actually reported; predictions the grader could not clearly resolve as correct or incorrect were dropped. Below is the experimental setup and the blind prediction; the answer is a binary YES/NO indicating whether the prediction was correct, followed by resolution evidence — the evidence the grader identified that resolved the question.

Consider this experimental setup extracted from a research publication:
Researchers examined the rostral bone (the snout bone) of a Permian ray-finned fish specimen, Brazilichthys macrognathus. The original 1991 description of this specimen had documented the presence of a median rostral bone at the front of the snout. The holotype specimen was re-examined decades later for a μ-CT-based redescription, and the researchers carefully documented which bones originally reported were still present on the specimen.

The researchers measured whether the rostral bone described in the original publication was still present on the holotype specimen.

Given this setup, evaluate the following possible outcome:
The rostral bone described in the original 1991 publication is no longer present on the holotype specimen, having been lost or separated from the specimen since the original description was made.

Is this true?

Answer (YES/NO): YES